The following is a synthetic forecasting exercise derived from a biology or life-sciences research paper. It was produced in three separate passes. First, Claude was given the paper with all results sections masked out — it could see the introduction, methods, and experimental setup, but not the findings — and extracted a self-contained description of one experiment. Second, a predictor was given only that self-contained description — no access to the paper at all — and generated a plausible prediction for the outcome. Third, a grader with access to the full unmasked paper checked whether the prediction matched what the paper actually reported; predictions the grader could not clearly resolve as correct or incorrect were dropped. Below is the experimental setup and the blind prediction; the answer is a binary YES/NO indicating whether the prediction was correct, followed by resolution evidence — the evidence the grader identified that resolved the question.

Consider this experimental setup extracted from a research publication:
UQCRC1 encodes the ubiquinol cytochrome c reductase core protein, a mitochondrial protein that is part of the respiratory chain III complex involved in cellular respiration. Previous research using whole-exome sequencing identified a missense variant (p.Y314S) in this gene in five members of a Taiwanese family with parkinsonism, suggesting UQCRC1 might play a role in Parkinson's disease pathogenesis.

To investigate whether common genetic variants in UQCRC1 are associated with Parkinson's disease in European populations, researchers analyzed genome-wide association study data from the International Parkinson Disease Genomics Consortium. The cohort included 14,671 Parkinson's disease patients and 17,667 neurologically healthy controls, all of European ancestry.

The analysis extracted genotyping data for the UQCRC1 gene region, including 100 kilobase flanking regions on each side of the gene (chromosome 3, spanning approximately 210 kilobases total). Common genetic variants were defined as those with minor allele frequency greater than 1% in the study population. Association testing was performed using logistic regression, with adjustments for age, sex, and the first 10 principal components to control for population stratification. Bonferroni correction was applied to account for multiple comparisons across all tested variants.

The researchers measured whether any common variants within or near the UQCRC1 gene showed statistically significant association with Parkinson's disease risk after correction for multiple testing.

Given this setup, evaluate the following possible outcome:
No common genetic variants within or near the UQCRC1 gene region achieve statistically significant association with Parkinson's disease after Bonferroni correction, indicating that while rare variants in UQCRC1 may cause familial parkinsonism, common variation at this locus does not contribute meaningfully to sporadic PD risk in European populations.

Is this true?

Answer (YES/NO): YES